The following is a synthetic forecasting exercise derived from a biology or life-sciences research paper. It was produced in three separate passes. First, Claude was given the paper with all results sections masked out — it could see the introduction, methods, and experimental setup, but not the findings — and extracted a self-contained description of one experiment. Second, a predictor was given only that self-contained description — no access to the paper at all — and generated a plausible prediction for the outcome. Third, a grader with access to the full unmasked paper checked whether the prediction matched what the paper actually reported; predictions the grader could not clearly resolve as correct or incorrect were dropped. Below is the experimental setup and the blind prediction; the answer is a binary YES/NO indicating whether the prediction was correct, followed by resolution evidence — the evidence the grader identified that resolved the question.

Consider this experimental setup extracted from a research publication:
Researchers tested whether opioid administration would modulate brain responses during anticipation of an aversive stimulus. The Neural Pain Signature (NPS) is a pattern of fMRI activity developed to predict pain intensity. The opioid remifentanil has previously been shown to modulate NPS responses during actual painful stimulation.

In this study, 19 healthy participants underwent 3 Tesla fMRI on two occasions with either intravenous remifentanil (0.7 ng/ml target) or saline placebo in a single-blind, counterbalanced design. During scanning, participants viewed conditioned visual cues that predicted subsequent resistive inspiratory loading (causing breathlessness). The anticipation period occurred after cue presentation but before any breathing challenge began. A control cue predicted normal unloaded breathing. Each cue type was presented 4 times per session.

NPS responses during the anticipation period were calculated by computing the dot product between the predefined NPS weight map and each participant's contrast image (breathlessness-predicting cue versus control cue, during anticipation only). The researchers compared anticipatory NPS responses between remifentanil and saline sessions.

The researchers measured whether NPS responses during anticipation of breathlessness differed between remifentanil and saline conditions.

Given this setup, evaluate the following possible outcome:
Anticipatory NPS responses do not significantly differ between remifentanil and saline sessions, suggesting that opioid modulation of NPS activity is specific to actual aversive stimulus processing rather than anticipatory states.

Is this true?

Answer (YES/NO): YES